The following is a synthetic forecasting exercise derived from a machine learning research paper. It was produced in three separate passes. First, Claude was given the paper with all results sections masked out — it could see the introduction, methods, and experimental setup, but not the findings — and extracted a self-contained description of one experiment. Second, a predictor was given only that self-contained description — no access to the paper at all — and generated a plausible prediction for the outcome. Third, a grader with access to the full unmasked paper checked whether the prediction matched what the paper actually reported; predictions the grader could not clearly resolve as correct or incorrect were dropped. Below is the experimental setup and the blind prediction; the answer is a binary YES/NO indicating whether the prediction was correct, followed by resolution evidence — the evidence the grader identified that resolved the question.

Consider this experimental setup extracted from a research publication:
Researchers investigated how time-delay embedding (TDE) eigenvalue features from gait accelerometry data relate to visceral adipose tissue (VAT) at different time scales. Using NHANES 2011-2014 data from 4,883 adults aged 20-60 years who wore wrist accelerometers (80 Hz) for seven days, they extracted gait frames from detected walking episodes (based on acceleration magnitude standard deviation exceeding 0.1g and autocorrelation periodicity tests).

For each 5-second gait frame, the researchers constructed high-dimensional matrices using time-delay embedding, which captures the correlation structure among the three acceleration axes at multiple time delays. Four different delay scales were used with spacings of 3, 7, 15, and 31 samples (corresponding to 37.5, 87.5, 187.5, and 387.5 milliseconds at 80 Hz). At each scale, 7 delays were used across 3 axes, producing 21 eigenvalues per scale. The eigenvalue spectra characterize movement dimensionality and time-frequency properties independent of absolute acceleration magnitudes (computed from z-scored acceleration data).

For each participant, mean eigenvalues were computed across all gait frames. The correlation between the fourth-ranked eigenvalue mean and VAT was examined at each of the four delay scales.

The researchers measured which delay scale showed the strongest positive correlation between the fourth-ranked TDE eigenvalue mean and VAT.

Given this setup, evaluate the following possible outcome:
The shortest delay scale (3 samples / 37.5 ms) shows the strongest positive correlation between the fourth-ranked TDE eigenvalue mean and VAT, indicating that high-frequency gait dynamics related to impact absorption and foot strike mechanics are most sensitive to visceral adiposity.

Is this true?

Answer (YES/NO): NO